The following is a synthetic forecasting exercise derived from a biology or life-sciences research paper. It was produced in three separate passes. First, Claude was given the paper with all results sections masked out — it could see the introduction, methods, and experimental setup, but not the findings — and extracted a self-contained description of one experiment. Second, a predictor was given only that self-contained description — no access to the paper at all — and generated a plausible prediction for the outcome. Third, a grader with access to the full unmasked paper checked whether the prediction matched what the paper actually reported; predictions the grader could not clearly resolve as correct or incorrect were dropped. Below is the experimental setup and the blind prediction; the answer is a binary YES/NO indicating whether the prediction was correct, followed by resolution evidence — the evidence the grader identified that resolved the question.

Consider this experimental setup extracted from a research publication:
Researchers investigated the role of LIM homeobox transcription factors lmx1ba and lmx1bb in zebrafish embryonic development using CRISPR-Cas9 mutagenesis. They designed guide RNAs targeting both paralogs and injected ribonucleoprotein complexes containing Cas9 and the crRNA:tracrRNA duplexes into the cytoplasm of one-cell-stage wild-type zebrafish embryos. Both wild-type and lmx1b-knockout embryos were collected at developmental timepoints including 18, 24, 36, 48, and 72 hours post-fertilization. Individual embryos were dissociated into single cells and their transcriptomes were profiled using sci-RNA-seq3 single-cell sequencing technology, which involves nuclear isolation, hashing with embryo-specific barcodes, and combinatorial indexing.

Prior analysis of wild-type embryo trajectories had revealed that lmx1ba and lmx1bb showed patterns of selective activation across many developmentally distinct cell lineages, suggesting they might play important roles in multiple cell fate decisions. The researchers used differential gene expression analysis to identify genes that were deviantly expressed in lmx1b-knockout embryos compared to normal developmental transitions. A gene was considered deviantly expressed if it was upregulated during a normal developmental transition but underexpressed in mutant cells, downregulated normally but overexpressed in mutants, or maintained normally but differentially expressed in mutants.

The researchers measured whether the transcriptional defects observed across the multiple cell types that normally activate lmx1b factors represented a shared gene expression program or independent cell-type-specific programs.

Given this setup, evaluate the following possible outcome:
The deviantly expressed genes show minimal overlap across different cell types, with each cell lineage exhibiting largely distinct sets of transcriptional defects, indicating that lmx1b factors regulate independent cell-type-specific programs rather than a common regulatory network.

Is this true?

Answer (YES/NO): NO